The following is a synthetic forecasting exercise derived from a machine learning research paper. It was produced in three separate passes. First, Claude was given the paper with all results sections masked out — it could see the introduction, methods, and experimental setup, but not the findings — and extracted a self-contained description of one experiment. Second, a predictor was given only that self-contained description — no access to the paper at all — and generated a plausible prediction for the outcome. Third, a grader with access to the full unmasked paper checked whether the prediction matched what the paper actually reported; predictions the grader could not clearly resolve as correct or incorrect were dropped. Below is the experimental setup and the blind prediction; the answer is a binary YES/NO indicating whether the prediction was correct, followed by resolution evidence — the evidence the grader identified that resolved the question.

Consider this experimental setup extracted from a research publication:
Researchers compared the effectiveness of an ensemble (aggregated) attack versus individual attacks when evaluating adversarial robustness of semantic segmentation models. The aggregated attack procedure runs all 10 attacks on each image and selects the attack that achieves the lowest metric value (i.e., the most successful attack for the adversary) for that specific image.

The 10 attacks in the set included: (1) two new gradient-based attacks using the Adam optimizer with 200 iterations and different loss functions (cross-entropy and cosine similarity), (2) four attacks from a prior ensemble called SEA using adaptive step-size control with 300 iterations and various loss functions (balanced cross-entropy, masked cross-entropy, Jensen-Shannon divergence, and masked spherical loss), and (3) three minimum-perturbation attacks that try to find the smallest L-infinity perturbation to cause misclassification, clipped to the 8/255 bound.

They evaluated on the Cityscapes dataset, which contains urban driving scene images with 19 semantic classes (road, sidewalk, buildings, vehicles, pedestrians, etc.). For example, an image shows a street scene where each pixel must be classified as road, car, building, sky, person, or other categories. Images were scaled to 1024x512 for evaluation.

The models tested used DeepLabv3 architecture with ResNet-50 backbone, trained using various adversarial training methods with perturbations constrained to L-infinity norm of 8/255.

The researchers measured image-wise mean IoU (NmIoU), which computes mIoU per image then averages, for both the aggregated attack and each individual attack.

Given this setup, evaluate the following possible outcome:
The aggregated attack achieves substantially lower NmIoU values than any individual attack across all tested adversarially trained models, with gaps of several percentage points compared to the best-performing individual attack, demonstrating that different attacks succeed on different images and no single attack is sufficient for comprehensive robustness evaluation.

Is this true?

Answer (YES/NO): NO